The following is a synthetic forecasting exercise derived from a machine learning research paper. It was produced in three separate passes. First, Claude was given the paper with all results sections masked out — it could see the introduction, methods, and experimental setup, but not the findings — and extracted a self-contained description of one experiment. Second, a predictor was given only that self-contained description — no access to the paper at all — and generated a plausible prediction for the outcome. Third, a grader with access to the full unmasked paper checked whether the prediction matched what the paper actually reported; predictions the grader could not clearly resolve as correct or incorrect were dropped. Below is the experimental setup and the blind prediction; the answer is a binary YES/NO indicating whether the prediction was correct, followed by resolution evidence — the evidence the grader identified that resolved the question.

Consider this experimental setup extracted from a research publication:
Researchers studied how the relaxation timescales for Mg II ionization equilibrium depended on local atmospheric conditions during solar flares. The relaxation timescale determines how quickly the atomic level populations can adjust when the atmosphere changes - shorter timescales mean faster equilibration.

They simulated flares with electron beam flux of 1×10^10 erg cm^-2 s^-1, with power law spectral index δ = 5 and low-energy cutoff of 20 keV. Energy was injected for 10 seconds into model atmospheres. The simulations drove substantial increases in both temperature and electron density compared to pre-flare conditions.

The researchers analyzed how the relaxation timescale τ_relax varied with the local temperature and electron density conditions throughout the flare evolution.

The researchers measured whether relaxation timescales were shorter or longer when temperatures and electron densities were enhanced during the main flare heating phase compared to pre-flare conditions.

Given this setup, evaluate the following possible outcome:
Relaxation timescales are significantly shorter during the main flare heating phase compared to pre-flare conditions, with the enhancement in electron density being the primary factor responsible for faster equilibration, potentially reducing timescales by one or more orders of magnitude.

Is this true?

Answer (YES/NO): NO